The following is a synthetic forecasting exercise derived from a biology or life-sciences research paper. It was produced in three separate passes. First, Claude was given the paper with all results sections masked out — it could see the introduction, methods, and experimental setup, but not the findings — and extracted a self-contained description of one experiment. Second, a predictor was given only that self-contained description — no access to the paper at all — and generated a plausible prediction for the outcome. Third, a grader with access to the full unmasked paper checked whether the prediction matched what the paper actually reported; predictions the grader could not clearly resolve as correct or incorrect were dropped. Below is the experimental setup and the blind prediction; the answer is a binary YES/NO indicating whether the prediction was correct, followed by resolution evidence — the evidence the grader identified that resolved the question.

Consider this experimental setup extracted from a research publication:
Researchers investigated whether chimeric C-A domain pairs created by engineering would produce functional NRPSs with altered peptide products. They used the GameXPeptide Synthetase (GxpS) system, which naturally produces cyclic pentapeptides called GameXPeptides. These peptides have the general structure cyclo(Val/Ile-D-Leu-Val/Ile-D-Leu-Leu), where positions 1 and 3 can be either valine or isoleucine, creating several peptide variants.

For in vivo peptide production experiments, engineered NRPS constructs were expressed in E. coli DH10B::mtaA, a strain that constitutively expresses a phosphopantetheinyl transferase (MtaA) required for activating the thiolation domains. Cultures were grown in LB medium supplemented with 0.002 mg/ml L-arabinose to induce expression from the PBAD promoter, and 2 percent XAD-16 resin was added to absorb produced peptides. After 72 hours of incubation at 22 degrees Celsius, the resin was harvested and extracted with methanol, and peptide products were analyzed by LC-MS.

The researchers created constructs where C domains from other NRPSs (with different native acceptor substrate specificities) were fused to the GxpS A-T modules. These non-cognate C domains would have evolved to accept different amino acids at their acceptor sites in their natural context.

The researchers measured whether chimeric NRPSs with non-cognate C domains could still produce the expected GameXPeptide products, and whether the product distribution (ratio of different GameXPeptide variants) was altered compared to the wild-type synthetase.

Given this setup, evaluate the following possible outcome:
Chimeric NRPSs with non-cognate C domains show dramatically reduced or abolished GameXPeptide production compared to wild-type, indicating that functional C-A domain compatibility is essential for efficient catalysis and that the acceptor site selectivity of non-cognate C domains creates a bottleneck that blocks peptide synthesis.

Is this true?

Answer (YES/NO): NO